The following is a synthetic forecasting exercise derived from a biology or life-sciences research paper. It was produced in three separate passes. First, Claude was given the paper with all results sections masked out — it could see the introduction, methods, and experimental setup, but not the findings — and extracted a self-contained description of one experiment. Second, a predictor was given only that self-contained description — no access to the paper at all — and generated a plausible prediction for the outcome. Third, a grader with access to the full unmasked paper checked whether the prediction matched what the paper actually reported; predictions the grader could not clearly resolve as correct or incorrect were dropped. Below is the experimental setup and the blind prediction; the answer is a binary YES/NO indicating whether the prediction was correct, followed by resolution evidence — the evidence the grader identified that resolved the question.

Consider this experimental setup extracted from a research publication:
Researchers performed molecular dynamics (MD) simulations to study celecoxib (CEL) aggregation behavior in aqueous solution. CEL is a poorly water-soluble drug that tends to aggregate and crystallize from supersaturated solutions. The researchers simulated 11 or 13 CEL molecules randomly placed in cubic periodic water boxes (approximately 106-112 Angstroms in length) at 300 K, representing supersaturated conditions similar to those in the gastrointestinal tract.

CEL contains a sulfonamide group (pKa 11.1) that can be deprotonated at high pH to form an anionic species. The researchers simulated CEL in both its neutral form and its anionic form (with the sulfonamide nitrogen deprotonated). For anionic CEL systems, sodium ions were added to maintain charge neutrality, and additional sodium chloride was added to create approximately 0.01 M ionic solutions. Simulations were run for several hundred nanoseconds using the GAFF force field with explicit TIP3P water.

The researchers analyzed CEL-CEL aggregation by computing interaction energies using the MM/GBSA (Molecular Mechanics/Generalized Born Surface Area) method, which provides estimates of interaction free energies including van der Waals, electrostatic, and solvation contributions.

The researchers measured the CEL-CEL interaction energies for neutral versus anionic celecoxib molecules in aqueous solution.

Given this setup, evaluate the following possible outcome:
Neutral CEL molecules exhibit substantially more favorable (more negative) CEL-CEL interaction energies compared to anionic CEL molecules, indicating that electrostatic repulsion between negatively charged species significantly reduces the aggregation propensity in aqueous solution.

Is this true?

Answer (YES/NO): YES